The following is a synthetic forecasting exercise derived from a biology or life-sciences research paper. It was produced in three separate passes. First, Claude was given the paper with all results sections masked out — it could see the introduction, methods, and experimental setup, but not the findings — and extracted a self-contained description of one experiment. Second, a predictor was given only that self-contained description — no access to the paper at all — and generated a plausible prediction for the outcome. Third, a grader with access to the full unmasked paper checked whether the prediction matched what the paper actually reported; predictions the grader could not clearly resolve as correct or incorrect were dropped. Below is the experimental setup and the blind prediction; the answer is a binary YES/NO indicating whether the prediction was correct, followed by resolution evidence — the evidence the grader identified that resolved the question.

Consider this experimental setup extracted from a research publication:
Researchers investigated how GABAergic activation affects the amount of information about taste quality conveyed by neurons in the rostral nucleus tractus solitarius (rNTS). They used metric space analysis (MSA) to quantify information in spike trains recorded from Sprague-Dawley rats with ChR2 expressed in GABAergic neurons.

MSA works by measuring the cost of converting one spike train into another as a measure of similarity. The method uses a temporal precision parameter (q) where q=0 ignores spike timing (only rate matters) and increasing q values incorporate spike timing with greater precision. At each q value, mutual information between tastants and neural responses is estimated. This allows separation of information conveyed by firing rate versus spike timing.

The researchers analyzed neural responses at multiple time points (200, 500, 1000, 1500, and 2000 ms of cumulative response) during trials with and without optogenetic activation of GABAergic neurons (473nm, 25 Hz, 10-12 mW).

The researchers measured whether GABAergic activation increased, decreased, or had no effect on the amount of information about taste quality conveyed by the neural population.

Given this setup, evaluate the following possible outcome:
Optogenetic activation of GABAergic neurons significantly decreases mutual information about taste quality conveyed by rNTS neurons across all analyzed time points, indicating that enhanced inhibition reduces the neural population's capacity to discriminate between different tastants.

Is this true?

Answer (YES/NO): NO